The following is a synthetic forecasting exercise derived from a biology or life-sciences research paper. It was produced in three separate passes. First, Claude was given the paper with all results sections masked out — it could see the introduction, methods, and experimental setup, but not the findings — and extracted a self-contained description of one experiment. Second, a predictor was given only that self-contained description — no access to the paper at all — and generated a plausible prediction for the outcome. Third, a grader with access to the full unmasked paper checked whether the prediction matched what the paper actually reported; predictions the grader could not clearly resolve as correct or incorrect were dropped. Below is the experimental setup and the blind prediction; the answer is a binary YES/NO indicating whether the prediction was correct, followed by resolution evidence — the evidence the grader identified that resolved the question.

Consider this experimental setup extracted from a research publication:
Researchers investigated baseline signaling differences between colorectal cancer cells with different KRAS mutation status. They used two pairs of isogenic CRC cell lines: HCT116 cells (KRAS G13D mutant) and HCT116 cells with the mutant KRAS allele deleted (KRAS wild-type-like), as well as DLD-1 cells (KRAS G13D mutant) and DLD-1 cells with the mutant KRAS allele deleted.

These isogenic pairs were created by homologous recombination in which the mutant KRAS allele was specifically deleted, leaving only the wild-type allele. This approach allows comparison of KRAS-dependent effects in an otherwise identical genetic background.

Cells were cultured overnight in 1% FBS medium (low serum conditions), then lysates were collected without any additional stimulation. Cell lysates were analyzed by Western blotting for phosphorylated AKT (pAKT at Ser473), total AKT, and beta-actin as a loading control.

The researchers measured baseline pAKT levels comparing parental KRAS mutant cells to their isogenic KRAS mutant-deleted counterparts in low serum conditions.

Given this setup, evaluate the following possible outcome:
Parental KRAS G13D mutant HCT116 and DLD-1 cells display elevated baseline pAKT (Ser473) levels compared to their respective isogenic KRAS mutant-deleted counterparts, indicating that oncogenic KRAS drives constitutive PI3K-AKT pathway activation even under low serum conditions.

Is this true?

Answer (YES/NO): NO